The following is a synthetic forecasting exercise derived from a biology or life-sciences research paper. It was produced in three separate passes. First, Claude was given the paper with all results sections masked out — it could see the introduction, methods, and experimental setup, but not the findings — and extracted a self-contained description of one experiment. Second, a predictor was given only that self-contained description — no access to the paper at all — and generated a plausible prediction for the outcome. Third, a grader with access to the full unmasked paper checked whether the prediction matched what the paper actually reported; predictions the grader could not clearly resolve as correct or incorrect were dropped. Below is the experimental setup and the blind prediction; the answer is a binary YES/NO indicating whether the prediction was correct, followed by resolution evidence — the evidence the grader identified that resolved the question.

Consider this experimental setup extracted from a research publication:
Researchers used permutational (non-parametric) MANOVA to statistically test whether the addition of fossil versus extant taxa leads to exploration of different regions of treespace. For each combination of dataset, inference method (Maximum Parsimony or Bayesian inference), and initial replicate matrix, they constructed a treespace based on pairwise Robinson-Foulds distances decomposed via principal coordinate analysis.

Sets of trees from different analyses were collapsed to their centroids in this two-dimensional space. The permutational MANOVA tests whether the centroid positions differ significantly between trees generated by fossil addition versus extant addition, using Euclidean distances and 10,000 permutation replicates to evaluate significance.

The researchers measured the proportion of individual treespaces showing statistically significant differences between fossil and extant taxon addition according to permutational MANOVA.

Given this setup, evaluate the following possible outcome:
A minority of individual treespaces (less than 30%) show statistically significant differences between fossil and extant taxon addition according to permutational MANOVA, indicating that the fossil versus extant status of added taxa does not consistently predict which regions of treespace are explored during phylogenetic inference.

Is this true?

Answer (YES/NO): NO